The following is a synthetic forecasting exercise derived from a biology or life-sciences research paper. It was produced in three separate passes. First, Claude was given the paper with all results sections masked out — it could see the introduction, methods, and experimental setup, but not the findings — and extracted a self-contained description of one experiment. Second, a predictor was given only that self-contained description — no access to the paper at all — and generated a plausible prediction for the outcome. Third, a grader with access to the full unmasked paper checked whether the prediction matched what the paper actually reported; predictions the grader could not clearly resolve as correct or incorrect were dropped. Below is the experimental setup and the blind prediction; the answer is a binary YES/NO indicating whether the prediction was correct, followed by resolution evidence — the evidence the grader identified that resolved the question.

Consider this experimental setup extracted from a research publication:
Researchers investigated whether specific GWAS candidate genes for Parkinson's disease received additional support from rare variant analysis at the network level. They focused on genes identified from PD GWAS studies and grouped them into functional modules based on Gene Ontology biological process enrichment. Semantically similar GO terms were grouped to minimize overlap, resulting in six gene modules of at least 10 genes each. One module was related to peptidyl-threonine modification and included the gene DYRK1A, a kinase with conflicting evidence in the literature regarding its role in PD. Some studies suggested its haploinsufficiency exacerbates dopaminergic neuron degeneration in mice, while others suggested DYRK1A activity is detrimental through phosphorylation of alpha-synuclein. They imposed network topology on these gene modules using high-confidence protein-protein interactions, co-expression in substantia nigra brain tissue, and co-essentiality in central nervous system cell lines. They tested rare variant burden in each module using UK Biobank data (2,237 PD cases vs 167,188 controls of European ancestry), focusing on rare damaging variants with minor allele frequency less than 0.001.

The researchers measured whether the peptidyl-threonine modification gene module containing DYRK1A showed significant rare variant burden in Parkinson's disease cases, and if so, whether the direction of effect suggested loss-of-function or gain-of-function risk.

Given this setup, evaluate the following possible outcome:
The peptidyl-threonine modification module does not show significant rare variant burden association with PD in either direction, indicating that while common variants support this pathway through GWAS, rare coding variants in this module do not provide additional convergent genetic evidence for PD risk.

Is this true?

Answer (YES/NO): NO